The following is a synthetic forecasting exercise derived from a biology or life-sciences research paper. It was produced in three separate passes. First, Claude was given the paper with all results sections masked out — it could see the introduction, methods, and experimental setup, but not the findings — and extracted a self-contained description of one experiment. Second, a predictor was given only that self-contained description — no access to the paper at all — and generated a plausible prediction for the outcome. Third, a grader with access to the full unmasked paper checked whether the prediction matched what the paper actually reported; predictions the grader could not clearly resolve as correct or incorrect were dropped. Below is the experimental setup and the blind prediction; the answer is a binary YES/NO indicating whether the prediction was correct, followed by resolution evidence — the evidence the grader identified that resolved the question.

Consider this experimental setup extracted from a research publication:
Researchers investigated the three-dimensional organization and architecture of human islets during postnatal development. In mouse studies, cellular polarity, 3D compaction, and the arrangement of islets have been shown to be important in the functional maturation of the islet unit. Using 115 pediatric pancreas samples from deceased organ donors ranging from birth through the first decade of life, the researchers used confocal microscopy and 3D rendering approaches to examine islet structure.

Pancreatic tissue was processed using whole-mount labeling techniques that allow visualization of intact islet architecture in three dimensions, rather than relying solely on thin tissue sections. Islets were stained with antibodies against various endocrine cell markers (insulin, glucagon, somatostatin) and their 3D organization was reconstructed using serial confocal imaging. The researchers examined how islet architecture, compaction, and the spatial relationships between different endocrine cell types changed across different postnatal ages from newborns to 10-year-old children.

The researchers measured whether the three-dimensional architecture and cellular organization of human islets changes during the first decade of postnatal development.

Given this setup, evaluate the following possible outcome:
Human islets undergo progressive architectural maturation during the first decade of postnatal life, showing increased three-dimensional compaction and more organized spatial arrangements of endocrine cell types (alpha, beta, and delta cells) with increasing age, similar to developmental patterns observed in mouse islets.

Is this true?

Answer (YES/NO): NO